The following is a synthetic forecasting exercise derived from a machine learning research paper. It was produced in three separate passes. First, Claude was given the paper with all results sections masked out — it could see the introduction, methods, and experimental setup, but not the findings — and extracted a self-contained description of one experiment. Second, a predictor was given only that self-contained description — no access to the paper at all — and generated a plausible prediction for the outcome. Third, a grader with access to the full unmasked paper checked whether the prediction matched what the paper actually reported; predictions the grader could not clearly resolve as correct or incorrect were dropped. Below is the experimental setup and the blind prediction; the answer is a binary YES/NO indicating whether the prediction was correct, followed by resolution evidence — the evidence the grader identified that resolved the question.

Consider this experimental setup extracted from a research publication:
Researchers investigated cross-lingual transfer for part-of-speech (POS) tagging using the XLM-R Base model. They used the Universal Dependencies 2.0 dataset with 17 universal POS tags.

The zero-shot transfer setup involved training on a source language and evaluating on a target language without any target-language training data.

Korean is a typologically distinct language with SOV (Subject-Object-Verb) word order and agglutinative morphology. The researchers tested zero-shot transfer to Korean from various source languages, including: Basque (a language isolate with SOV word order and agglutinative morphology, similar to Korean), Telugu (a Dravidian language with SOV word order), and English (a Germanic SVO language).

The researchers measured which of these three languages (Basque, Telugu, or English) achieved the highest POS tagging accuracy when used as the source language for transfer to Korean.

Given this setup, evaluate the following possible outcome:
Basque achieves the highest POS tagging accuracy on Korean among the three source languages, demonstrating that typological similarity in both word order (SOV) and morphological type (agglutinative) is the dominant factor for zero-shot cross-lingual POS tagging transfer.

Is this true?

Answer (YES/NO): YES